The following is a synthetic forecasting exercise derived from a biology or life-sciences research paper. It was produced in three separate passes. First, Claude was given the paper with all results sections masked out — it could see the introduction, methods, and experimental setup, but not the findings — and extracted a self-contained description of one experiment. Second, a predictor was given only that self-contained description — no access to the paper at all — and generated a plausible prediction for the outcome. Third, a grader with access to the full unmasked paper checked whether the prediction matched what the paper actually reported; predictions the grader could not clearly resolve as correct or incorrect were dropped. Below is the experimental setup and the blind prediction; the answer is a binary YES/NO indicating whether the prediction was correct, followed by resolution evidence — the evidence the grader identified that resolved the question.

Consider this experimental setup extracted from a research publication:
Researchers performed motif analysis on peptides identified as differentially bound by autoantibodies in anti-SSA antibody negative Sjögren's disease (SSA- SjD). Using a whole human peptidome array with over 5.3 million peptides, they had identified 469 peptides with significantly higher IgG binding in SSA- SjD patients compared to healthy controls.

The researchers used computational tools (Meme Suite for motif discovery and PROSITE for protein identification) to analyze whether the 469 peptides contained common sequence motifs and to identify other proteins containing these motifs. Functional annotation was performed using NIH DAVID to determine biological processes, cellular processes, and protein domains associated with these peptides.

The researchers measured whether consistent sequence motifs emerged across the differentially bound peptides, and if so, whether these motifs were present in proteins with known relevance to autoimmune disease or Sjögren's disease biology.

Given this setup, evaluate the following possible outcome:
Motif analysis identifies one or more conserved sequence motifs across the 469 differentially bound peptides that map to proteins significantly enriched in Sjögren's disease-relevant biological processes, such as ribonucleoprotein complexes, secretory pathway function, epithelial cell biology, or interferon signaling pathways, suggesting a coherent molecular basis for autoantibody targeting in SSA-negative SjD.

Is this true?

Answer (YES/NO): YES